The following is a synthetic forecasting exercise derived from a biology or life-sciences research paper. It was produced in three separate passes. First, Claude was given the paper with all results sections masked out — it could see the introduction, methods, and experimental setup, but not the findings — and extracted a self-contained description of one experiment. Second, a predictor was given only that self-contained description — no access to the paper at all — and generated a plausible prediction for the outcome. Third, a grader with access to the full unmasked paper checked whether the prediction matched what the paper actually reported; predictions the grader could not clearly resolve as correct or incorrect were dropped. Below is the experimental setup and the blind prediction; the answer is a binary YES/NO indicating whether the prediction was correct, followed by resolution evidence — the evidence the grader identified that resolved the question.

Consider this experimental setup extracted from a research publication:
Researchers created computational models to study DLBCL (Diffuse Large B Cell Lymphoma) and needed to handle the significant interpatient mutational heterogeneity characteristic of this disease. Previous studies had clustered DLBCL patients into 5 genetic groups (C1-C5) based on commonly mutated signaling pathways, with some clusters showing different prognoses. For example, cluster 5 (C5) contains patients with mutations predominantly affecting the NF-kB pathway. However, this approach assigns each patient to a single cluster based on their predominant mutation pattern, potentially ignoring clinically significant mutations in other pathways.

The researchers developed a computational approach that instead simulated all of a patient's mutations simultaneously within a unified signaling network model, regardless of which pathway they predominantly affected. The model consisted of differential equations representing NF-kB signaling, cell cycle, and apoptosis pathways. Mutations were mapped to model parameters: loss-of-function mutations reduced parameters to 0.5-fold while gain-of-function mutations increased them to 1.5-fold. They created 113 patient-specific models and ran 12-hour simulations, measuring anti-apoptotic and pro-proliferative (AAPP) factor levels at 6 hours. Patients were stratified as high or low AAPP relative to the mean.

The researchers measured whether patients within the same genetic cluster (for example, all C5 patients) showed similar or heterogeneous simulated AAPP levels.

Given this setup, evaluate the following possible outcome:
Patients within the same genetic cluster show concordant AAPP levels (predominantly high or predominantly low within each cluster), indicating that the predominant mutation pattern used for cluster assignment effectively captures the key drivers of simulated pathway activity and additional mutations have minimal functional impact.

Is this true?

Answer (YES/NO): NO